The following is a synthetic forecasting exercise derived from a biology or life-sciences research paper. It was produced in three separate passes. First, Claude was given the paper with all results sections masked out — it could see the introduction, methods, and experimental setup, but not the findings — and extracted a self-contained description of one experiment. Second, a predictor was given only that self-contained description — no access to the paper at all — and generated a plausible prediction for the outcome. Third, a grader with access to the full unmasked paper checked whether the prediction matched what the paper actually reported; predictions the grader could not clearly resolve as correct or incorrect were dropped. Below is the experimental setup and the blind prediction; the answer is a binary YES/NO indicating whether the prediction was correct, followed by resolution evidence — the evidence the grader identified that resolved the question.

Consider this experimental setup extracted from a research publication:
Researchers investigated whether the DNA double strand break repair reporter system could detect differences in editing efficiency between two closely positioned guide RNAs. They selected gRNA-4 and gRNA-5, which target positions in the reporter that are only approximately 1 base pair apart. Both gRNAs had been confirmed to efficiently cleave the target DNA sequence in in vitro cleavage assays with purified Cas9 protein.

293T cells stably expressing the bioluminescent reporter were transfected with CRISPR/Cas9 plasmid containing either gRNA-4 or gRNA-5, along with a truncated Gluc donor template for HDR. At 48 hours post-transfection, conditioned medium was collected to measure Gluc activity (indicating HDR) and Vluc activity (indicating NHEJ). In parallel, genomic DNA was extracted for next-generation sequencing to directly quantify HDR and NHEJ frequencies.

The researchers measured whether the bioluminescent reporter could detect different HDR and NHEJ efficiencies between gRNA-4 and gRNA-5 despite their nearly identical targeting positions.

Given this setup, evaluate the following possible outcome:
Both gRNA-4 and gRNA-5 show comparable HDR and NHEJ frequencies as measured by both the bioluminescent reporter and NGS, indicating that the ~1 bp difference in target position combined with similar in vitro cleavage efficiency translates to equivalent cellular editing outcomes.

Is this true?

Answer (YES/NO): NO